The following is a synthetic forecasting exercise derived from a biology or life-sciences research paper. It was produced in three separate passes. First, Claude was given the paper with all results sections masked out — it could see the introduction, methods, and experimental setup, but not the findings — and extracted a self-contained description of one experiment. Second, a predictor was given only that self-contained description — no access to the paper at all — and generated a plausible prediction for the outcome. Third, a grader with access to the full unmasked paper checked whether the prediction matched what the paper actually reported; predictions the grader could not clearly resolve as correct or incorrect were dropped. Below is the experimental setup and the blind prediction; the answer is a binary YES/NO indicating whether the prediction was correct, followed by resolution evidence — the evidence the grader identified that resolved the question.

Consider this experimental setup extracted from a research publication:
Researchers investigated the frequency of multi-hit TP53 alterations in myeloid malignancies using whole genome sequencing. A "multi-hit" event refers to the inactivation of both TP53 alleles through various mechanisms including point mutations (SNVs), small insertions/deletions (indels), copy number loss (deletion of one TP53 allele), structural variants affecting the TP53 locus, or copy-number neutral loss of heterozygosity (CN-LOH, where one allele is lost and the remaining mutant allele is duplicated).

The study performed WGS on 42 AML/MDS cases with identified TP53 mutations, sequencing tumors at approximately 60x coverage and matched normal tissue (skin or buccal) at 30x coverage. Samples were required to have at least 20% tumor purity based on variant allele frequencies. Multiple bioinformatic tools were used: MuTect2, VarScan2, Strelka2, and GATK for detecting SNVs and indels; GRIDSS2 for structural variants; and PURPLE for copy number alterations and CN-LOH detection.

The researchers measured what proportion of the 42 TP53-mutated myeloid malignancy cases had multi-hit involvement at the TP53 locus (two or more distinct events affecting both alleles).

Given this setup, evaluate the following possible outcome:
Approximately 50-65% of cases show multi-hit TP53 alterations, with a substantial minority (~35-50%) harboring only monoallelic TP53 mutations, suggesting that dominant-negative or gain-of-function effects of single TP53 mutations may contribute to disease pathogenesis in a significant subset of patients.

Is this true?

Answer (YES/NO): NO